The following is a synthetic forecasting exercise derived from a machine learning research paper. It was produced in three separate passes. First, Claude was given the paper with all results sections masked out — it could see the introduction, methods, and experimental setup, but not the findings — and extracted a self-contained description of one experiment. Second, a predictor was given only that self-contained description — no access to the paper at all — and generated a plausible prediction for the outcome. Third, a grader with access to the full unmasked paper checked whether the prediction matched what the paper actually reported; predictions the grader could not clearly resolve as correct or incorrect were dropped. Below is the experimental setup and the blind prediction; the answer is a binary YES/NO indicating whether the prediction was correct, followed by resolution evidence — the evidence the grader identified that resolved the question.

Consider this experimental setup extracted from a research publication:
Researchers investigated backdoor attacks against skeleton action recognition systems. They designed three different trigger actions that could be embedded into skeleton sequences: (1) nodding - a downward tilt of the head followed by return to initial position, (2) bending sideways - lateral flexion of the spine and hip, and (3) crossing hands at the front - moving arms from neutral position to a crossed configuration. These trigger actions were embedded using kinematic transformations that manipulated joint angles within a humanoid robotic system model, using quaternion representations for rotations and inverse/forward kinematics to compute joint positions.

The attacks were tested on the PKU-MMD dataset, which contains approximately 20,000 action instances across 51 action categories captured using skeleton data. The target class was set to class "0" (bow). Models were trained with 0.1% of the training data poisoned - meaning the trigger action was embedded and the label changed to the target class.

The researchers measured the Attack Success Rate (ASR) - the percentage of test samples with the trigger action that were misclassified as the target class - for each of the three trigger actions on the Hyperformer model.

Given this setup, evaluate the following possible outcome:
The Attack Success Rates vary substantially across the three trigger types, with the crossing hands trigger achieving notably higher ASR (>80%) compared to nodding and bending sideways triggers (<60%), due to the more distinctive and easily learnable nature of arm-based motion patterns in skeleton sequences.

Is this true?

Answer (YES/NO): NO